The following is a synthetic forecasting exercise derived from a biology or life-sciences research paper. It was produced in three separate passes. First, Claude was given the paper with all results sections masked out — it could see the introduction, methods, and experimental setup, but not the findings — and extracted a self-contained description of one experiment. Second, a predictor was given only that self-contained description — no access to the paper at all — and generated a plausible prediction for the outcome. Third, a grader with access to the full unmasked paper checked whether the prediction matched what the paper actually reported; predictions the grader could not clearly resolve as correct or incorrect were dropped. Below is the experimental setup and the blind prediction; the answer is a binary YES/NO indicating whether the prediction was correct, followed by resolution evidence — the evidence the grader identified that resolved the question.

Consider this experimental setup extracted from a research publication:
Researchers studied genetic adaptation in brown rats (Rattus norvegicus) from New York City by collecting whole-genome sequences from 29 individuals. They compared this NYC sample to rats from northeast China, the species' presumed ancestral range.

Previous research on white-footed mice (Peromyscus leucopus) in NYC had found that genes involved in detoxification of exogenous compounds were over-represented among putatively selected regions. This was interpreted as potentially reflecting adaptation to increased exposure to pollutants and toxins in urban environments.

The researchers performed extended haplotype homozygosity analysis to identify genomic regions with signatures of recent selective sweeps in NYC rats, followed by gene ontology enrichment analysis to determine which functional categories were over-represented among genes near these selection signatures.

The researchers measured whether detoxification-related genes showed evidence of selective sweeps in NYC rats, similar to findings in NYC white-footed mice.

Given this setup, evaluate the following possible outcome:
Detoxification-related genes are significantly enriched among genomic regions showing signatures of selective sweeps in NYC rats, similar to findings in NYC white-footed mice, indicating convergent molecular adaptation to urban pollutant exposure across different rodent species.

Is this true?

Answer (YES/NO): NO